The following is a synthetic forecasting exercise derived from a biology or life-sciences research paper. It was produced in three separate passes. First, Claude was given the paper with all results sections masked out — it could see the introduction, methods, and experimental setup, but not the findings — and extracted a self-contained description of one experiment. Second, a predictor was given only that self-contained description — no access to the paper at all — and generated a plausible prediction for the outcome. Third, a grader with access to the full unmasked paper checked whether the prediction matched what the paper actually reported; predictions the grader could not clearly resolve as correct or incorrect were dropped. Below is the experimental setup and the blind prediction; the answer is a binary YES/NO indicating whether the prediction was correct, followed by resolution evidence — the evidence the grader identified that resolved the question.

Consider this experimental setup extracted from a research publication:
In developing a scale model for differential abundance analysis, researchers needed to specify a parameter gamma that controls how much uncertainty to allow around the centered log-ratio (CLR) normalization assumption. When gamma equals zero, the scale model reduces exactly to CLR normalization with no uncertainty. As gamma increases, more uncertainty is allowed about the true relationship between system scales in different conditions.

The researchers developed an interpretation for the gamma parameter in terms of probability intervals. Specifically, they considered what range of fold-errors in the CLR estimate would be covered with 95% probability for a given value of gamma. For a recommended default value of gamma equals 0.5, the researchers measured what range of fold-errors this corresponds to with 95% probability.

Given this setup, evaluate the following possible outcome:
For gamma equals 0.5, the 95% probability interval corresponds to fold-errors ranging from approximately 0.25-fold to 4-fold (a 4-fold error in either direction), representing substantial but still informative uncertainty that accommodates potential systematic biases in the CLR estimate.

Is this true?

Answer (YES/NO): NO